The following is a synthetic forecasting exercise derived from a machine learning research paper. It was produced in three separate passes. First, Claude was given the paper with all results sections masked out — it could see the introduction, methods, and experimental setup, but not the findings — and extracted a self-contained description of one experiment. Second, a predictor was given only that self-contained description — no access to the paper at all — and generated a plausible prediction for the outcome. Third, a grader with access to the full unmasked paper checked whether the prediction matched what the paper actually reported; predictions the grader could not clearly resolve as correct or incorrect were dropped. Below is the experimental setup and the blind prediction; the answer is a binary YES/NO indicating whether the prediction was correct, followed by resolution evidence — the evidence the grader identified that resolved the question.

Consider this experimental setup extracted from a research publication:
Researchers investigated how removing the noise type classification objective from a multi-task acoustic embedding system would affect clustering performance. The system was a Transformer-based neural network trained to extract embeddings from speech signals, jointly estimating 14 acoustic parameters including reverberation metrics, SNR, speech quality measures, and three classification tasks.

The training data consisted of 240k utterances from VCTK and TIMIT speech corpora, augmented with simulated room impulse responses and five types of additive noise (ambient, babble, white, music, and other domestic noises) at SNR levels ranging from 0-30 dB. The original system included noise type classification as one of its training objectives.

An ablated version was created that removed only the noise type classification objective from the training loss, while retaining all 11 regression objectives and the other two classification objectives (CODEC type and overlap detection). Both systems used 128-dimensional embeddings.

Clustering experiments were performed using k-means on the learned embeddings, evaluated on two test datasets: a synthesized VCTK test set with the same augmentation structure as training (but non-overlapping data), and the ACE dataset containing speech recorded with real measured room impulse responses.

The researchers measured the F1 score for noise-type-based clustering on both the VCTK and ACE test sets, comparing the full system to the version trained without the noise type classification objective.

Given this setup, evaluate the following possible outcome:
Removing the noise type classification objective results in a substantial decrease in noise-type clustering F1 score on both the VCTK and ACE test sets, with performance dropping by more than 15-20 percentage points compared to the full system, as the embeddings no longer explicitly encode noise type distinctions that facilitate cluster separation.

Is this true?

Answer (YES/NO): YES